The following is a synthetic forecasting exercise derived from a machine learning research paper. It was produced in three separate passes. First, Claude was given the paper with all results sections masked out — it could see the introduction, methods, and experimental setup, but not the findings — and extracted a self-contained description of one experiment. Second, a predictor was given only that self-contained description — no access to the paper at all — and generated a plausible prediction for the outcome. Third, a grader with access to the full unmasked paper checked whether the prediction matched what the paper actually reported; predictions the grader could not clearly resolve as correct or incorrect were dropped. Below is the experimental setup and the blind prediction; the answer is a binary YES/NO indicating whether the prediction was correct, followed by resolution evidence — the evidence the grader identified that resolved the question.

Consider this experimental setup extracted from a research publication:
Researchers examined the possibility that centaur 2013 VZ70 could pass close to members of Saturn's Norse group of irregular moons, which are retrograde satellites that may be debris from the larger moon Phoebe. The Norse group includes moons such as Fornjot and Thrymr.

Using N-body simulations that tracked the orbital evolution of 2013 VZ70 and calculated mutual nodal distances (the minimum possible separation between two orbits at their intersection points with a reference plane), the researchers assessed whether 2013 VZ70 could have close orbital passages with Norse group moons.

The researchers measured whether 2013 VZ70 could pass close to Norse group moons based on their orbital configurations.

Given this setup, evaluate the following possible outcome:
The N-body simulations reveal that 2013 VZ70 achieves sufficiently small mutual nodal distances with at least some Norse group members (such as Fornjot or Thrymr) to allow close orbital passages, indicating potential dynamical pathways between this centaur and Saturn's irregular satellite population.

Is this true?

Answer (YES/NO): YES